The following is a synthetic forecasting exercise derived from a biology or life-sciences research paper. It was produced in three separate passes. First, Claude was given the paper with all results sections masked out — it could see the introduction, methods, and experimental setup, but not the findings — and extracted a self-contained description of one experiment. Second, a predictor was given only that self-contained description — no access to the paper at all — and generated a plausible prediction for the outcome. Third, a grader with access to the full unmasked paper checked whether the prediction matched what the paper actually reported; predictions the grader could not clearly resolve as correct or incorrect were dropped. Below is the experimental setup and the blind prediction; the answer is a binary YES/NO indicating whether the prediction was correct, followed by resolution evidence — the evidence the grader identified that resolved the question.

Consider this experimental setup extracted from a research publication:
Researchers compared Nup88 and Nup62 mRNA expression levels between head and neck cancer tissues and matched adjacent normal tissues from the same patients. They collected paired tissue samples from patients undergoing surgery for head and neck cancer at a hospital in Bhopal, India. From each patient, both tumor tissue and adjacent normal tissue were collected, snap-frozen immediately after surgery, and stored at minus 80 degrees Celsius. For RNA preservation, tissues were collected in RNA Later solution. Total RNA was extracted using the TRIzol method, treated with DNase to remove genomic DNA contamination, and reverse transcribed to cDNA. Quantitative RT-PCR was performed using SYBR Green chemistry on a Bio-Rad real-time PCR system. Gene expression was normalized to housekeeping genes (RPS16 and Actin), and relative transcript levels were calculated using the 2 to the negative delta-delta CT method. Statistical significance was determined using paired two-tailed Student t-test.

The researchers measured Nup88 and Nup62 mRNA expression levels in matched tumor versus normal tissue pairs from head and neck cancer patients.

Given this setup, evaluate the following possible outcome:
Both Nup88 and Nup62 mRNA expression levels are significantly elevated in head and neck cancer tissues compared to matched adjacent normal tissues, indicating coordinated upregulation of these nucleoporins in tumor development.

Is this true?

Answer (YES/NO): YES